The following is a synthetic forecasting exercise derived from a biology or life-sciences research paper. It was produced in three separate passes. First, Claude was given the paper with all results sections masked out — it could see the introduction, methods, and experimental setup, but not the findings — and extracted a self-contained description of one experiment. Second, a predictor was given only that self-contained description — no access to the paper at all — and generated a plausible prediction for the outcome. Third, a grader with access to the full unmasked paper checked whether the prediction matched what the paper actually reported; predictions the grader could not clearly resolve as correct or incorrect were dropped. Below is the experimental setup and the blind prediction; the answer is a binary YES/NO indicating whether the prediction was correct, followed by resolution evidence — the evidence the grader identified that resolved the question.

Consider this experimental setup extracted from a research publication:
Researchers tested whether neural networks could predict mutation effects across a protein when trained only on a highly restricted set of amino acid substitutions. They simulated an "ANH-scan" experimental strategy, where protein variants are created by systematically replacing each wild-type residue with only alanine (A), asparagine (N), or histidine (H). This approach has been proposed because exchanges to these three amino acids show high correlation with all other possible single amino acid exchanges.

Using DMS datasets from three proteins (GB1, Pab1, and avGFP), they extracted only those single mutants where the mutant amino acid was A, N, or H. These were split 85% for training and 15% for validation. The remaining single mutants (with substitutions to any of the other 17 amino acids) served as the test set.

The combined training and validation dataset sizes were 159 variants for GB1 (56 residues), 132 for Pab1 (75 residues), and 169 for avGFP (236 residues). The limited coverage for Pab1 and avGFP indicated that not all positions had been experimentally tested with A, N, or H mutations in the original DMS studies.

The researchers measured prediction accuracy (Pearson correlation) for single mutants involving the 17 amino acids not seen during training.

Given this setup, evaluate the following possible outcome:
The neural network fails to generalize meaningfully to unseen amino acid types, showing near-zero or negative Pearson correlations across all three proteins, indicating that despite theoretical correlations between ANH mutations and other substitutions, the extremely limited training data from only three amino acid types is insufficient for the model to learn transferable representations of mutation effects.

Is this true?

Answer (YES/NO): NO